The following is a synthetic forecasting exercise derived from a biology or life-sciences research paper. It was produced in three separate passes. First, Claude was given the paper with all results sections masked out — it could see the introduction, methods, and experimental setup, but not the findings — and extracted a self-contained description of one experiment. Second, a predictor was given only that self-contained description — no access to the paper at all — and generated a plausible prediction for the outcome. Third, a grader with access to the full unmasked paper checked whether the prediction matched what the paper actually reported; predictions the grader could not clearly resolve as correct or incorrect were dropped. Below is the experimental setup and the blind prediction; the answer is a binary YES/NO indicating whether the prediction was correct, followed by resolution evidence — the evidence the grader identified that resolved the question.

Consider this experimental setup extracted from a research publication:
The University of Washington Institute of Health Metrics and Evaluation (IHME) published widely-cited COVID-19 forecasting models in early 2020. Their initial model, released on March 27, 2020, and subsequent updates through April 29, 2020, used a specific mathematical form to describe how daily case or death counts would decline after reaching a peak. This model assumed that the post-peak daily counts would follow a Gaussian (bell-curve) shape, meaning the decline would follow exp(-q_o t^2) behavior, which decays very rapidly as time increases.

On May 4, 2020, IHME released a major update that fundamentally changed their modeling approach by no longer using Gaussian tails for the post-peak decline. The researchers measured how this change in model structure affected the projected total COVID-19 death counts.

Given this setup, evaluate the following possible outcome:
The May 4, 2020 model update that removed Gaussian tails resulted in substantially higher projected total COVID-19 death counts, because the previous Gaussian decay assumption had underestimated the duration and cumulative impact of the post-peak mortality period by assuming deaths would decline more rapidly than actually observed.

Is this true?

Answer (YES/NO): YES